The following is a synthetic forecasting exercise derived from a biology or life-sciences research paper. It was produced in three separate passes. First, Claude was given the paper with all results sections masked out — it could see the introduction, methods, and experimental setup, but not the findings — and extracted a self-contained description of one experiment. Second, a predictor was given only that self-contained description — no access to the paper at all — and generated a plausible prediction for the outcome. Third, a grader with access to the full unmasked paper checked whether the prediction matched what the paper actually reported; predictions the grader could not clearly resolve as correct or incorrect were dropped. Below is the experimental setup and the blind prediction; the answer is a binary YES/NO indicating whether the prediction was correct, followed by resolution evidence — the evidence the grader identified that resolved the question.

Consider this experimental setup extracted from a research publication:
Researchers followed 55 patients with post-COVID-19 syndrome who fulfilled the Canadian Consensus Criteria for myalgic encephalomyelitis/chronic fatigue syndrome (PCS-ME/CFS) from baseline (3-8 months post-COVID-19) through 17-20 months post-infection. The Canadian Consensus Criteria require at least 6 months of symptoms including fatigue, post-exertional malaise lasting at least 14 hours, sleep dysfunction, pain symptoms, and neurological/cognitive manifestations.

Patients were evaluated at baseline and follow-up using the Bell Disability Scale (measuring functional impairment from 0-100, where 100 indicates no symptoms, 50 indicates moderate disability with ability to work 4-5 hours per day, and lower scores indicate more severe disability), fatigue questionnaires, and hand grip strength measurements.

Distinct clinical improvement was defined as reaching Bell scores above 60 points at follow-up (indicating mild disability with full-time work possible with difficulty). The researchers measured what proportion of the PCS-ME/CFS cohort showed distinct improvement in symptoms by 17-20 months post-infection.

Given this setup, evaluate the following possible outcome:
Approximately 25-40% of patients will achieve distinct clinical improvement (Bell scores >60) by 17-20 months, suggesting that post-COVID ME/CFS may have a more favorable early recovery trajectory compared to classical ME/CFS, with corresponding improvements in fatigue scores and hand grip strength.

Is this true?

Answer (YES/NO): NO